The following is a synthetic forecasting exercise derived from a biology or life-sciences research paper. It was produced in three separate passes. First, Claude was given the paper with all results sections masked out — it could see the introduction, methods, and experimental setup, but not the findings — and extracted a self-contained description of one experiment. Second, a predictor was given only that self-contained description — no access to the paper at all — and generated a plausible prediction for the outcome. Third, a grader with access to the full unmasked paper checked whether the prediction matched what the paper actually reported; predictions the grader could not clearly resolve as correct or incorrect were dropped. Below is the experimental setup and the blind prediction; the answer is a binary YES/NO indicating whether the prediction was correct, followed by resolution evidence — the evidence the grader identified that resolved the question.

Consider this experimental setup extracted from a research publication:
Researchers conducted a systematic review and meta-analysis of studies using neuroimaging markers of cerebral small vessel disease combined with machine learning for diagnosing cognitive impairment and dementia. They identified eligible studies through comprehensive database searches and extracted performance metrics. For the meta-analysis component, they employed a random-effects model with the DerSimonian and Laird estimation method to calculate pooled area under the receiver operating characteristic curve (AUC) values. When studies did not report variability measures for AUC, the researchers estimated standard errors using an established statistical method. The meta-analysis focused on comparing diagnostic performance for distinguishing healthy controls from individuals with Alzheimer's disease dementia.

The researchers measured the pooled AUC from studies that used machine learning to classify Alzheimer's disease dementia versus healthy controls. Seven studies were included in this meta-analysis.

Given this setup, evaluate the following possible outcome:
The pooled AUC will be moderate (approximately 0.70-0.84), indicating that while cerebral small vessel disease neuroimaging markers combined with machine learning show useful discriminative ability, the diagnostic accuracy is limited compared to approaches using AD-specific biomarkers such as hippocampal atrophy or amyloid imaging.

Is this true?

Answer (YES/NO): NO